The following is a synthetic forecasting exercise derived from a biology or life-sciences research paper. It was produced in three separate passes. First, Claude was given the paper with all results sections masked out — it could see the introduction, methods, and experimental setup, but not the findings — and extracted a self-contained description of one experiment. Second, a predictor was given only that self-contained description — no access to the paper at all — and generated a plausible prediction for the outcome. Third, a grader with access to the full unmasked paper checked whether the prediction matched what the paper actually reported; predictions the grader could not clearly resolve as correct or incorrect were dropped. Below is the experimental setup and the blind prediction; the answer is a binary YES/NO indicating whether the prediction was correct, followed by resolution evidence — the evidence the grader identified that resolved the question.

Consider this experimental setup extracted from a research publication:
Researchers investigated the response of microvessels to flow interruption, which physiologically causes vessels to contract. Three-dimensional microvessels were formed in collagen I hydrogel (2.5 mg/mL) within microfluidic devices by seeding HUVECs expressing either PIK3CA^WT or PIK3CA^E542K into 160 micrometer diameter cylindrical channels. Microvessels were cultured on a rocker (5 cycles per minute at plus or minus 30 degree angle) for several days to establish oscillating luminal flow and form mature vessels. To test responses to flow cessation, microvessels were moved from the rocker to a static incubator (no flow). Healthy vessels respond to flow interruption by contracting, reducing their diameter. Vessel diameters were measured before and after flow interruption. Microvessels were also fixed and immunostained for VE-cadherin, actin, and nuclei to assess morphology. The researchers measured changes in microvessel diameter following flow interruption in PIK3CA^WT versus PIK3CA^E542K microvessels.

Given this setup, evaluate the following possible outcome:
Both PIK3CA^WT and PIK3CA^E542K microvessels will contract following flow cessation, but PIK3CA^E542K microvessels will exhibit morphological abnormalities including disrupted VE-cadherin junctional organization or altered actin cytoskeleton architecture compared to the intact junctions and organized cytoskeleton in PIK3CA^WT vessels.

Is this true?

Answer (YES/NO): NO